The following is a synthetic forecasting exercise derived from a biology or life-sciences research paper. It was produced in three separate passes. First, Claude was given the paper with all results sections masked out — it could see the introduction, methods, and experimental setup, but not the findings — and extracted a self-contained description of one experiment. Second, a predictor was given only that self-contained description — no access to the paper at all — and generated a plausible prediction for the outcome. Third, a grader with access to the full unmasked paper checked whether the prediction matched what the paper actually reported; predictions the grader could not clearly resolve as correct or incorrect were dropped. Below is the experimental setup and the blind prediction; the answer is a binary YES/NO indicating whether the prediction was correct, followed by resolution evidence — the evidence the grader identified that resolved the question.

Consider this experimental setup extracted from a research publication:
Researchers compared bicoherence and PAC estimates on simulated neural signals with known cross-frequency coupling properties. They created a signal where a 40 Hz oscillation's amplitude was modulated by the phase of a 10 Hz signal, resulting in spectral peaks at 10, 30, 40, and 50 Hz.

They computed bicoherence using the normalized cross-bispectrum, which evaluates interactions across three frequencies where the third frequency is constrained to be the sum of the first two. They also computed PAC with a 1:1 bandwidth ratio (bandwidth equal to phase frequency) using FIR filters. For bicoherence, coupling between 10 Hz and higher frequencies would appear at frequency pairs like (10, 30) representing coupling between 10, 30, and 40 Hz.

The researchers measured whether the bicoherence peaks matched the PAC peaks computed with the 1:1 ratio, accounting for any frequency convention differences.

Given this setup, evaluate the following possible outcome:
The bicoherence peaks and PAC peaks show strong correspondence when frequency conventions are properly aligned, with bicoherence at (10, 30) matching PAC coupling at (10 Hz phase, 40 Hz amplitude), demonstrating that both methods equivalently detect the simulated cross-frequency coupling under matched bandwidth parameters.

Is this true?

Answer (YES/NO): NO